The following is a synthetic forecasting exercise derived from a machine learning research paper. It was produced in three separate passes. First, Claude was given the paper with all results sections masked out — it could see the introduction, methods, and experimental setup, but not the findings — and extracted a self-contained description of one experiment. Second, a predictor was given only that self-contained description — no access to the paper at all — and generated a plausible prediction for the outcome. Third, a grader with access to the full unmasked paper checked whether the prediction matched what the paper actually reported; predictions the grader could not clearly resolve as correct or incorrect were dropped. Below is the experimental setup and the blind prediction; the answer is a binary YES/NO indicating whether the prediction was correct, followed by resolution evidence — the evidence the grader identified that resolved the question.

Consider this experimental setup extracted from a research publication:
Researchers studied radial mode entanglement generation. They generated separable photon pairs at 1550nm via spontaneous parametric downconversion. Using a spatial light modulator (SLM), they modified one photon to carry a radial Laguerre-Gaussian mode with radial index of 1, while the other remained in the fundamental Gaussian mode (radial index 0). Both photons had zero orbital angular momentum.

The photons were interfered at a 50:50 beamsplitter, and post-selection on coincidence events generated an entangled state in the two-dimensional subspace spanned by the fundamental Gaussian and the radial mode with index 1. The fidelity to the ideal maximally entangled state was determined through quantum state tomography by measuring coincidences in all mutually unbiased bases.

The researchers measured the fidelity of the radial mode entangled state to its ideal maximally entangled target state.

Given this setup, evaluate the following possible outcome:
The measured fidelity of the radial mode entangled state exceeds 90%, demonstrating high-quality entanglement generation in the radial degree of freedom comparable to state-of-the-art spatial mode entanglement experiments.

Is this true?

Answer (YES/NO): NO